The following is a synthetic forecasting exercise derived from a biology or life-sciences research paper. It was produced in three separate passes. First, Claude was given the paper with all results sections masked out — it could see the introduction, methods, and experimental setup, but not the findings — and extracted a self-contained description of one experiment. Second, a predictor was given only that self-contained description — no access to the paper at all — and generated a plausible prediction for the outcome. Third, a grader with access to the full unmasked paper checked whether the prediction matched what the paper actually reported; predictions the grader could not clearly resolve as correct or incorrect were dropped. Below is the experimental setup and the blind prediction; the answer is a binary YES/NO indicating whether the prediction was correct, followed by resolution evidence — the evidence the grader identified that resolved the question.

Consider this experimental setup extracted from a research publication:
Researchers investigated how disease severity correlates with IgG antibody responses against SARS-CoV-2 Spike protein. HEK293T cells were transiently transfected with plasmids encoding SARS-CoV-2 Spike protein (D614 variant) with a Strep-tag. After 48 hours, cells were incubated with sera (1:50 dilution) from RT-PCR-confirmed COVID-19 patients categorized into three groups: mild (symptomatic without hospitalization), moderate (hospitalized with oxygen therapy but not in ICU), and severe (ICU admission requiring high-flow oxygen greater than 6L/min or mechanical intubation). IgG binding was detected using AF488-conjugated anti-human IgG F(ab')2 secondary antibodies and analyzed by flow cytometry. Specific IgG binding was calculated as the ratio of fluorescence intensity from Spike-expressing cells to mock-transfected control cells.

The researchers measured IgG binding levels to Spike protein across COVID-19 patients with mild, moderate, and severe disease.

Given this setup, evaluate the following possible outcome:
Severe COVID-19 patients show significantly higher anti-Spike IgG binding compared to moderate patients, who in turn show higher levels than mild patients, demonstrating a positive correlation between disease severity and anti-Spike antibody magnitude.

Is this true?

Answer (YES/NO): NO